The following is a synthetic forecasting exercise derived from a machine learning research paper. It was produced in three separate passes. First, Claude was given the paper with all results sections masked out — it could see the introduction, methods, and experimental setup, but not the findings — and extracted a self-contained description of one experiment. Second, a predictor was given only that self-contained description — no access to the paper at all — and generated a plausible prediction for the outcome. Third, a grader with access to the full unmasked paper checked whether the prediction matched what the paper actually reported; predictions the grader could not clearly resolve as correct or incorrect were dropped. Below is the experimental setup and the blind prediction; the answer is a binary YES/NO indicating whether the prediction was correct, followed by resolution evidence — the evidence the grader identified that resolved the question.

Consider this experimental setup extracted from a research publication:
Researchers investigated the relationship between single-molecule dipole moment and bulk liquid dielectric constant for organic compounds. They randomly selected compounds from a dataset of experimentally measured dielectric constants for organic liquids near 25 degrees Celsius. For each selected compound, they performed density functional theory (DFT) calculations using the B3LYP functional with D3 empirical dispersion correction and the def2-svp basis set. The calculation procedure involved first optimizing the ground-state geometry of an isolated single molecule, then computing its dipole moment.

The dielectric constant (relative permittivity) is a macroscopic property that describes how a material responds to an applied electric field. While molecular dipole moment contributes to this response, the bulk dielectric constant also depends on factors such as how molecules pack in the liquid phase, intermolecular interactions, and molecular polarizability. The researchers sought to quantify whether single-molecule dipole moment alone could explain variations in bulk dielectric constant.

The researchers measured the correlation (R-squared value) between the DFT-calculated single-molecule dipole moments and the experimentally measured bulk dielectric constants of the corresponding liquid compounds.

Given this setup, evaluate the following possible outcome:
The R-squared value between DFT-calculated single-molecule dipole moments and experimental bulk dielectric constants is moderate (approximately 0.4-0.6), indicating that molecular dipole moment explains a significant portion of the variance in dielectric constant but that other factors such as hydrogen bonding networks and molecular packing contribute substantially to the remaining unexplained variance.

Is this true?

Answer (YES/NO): YES